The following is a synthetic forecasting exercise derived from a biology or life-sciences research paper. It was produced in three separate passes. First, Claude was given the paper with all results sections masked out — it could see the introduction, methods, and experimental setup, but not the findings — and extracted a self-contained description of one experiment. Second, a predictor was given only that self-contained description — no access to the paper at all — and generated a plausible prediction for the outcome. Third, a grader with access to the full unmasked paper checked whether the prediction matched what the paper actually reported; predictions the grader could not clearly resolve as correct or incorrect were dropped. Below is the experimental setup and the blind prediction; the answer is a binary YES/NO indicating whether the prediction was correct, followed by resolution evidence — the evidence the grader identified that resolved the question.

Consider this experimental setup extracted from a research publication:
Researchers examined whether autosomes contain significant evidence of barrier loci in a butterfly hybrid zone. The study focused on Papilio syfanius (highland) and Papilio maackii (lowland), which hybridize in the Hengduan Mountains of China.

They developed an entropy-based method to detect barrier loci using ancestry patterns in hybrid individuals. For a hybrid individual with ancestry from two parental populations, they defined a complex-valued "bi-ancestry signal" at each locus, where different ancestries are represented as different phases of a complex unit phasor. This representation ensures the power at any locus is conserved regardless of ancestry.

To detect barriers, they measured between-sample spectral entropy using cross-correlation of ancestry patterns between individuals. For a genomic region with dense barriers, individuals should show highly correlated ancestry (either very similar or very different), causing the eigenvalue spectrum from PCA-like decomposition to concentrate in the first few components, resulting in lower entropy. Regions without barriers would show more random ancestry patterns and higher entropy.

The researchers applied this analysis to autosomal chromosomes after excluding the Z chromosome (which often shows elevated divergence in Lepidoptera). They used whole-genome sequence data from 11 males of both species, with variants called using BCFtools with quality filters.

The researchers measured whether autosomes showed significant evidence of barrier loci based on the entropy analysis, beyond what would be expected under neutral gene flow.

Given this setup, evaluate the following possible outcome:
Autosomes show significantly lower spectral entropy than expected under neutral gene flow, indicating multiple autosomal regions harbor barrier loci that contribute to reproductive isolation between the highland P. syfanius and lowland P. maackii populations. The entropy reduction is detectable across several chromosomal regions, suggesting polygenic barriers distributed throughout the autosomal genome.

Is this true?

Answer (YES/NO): YES